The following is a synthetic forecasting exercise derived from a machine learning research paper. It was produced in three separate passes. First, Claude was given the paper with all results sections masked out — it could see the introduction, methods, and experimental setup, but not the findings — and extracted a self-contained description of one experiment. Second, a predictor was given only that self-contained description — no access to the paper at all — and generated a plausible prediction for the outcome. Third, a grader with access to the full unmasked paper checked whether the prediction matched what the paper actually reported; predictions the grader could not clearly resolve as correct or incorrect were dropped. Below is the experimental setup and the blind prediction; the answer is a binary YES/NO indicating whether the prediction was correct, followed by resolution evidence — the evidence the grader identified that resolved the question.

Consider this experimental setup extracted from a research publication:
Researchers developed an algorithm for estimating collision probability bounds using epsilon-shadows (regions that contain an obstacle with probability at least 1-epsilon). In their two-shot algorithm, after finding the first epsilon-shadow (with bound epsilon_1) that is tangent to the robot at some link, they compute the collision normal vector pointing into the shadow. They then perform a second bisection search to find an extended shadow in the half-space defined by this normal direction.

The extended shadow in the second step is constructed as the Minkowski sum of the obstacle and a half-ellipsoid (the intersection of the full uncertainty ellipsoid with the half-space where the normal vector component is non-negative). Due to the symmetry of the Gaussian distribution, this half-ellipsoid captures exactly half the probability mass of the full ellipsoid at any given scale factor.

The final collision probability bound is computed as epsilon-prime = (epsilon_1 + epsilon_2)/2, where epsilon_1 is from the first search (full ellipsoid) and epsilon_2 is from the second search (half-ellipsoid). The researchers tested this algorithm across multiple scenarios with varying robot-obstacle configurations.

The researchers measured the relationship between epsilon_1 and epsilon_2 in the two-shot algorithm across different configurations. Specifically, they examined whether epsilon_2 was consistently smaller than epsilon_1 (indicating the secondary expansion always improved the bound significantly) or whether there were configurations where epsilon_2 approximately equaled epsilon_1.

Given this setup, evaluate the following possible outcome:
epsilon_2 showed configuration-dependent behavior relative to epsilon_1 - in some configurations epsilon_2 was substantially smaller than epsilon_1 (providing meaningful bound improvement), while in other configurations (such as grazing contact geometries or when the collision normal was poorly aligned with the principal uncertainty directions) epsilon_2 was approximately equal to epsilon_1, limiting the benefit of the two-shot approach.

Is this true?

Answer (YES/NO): NO